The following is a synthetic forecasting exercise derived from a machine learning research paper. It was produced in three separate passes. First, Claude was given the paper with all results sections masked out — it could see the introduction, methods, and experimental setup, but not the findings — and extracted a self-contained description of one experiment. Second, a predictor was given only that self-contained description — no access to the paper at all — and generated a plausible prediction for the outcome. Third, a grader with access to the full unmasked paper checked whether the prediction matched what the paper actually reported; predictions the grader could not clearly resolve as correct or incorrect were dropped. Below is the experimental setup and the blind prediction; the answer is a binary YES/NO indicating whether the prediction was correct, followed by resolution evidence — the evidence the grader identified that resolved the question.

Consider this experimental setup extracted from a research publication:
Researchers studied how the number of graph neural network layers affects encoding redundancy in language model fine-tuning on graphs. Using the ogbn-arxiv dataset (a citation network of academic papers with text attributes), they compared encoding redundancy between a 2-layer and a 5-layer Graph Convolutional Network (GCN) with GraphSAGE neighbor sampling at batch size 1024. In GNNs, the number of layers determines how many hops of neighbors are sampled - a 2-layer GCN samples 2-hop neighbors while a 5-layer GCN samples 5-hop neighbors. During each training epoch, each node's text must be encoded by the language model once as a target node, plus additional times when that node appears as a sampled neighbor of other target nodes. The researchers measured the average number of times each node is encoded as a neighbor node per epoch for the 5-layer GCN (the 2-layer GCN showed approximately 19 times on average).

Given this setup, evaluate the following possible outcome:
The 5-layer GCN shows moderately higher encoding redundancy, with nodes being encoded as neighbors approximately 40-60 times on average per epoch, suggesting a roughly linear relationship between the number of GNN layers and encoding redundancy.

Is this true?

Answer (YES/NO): NO